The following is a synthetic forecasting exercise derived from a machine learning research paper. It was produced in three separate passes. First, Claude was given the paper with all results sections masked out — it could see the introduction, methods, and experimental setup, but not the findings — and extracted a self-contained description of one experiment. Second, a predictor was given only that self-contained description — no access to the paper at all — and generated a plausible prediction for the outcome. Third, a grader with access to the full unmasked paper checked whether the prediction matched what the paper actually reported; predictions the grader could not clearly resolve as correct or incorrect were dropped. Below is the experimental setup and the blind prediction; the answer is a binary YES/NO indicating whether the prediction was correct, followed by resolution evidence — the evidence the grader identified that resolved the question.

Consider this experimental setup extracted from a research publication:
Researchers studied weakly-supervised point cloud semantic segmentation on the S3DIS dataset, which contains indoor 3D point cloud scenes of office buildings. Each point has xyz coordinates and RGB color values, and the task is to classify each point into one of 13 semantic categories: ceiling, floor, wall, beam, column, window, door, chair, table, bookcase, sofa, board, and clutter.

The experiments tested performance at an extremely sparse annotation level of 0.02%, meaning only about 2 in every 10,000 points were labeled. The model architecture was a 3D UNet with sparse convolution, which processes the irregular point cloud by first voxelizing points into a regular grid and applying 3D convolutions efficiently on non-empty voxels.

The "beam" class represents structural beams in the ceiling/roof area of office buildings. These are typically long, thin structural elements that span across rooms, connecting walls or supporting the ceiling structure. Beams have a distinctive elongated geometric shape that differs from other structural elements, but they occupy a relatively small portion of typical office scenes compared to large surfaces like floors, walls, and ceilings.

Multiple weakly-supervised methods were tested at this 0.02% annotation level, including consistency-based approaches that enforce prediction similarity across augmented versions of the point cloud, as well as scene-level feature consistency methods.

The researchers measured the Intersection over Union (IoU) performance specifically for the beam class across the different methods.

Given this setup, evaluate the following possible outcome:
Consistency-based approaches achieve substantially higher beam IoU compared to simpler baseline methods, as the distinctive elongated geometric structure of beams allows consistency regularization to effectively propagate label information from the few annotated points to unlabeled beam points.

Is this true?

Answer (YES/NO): NO